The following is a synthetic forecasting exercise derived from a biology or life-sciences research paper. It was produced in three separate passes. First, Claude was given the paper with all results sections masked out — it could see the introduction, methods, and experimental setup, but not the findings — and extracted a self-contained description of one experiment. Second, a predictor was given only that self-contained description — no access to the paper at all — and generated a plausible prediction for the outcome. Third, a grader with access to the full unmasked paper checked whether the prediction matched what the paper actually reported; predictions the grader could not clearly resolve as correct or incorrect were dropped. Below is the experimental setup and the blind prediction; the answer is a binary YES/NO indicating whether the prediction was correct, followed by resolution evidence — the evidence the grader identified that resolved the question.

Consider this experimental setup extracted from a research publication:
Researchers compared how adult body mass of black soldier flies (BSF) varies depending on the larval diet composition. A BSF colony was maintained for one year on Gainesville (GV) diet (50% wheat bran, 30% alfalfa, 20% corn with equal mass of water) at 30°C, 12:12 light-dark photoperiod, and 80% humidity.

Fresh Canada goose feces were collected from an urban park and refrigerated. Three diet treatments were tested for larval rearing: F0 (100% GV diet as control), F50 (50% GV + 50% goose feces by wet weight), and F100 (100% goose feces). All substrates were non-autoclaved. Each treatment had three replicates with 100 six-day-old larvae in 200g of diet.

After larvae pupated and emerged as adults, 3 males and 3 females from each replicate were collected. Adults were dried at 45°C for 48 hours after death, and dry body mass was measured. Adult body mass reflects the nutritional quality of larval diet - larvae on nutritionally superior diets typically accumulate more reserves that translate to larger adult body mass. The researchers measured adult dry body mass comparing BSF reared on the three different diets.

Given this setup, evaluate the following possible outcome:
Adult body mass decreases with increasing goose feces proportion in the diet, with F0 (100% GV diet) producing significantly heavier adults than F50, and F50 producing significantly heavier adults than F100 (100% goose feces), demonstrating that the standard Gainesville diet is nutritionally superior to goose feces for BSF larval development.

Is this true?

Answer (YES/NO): NO